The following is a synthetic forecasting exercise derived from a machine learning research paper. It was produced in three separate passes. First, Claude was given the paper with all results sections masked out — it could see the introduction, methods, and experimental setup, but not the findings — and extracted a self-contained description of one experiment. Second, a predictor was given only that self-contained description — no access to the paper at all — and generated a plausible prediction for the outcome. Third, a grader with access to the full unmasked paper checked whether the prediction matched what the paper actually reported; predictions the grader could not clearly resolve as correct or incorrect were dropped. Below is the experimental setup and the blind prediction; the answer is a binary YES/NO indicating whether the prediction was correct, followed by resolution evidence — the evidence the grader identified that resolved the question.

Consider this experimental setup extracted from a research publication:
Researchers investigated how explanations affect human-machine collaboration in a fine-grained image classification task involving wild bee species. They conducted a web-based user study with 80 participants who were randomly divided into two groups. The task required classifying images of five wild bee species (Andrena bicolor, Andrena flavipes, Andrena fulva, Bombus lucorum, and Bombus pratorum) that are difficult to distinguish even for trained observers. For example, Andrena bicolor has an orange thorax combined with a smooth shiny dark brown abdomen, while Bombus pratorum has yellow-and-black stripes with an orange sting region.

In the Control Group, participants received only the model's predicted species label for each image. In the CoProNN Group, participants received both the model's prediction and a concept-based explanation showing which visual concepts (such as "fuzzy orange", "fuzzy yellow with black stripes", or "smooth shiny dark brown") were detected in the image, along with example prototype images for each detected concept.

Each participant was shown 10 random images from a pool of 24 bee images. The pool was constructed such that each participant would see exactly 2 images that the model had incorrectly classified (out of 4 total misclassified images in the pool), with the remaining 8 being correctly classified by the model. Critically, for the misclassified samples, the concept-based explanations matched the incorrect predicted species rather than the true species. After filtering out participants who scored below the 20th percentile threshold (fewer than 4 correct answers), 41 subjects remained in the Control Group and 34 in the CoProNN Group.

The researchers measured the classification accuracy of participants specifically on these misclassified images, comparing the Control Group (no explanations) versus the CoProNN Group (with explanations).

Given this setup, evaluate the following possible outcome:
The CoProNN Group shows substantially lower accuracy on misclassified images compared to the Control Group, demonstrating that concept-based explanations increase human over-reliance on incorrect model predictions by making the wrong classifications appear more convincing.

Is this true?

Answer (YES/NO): NO